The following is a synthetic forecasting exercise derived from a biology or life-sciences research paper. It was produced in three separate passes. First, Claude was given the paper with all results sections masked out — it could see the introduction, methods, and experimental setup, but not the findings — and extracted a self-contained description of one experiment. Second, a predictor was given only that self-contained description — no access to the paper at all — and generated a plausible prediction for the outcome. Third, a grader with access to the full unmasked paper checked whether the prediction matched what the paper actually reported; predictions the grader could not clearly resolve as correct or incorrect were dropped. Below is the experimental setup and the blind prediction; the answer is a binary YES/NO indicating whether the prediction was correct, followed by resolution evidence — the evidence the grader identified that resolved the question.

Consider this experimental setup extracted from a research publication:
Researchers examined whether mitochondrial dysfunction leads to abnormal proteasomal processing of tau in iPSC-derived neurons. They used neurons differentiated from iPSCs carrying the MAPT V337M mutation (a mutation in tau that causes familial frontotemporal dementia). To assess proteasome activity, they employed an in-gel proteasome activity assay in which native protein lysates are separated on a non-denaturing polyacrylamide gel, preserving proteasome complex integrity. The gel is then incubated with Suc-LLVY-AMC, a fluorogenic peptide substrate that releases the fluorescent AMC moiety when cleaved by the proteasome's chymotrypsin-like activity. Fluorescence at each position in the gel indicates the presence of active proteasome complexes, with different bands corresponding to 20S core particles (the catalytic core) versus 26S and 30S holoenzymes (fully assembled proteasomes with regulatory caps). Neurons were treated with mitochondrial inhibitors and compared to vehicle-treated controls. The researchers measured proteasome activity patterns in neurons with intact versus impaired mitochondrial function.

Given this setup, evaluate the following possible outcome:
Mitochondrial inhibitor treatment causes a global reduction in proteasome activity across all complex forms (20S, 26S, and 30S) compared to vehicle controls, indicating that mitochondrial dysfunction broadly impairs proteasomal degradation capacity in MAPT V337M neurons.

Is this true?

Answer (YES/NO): YES